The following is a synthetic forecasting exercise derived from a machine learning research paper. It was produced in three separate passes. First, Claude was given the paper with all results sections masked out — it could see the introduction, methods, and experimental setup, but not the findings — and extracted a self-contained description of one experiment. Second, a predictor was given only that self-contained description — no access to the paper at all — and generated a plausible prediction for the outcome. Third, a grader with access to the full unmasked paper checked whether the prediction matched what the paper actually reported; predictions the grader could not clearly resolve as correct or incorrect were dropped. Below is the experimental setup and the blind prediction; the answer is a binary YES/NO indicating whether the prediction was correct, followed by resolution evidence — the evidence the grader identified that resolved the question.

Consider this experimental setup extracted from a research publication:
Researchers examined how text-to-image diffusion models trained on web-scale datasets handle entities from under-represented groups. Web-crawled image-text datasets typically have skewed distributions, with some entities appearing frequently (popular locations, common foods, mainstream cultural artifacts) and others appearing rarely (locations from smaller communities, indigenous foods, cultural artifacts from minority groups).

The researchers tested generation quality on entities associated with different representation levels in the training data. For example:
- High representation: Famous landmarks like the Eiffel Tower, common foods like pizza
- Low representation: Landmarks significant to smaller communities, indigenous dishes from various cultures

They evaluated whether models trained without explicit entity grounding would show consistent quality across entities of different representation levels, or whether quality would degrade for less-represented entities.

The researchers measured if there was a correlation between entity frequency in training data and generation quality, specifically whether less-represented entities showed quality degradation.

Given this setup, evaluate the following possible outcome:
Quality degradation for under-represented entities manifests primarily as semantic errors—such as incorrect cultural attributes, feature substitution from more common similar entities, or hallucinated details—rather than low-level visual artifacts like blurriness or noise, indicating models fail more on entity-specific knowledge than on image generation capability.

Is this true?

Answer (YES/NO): YES